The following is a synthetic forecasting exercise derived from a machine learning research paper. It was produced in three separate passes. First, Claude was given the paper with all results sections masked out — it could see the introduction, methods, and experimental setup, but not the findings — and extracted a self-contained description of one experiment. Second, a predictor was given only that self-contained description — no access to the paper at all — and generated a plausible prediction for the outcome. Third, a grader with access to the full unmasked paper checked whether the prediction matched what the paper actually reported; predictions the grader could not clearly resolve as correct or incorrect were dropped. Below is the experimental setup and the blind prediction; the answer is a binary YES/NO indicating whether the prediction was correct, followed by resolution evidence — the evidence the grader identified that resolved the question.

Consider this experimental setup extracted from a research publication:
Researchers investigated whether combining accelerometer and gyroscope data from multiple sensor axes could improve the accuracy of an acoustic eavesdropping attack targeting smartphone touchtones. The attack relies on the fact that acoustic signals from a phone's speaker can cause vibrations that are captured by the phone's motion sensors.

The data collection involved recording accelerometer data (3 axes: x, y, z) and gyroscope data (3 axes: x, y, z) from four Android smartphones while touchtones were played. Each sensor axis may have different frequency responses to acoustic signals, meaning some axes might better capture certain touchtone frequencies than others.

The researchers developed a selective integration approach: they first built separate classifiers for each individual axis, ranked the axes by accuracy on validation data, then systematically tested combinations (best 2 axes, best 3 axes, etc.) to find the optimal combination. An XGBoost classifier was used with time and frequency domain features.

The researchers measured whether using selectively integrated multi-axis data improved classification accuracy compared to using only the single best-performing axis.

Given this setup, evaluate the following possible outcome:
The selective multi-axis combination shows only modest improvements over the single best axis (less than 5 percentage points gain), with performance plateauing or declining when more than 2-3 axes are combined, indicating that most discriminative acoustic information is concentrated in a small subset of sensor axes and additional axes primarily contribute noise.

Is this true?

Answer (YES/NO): NO